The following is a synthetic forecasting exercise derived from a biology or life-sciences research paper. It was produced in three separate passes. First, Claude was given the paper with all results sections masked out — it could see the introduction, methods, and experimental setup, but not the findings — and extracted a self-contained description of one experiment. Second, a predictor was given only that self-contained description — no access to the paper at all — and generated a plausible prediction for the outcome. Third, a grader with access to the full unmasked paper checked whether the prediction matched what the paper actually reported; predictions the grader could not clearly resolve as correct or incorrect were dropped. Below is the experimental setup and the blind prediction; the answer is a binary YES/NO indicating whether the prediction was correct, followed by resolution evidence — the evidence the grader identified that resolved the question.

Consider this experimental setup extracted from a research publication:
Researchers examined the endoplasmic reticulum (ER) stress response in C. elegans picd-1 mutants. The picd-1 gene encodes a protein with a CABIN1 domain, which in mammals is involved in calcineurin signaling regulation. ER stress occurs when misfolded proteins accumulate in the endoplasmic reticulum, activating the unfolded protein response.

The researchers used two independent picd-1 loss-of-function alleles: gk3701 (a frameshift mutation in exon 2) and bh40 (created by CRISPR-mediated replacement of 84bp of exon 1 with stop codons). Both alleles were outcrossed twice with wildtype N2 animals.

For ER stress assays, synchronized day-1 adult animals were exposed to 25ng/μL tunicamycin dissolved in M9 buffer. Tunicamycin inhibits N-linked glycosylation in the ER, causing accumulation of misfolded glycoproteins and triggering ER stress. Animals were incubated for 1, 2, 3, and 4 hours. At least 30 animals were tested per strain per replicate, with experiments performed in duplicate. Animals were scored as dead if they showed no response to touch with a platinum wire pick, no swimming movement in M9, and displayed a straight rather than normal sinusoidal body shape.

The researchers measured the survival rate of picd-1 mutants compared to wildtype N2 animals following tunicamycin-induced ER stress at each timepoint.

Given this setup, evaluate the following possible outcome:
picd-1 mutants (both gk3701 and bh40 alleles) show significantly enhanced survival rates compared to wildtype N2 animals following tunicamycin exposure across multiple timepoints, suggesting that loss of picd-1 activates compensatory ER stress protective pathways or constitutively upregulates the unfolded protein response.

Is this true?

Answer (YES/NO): NO